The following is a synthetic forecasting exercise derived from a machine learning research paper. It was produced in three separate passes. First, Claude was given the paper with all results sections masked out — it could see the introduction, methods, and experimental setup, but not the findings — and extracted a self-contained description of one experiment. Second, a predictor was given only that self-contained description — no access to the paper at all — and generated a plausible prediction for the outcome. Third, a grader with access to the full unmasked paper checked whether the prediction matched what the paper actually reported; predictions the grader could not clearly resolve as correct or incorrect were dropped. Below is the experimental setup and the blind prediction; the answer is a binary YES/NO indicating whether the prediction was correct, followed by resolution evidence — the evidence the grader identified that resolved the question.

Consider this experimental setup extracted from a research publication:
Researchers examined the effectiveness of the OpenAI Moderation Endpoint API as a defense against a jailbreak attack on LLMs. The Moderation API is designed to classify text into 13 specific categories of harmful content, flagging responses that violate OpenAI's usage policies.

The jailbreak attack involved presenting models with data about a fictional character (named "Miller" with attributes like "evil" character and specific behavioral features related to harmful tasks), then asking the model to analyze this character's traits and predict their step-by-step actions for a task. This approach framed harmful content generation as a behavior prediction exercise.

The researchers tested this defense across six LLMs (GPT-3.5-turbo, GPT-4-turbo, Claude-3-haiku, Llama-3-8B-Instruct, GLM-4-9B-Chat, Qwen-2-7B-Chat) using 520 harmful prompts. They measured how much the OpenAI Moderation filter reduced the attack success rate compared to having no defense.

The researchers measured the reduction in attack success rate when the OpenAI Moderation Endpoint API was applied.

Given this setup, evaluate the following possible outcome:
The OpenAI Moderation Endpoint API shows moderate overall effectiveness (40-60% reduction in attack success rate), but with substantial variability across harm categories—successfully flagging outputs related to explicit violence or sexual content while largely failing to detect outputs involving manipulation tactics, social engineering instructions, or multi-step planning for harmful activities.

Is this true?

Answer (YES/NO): NO